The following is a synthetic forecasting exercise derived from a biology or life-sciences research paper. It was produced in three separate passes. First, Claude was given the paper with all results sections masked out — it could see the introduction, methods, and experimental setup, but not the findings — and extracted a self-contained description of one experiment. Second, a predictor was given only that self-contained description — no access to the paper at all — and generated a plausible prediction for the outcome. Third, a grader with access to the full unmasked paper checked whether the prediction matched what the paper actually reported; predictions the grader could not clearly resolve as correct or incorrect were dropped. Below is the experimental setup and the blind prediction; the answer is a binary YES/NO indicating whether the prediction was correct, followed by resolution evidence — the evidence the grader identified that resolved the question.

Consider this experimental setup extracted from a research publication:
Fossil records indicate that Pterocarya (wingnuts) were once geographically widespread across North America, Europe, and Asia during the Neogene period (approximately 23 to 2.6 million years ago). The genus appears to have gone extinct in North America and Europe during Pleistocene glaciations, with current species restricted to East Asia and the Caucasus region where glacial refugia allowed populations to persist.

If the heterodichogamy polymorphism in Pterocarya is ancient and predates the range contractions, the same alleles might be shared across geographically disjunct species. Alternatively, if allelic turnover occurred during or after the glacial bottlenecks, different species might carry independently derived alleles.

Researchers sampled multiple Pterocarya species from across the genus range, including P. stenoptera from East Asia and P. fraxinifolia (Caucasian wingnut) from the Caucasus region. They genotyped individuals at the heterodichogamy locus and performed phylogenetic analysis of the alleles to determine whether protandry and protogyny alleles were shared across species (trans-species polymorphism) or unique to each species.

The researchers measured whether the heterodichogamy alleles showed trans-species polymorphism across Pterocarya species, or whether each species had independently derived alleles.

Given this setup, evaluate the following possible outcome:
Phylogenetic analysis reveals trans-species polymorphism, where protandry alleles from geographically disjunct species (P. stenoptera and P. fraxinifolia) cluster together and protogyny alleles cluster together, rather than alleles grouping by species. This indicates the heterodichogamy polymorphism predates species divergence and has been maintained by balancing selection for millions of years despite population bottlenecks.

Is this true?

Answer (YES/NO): YES